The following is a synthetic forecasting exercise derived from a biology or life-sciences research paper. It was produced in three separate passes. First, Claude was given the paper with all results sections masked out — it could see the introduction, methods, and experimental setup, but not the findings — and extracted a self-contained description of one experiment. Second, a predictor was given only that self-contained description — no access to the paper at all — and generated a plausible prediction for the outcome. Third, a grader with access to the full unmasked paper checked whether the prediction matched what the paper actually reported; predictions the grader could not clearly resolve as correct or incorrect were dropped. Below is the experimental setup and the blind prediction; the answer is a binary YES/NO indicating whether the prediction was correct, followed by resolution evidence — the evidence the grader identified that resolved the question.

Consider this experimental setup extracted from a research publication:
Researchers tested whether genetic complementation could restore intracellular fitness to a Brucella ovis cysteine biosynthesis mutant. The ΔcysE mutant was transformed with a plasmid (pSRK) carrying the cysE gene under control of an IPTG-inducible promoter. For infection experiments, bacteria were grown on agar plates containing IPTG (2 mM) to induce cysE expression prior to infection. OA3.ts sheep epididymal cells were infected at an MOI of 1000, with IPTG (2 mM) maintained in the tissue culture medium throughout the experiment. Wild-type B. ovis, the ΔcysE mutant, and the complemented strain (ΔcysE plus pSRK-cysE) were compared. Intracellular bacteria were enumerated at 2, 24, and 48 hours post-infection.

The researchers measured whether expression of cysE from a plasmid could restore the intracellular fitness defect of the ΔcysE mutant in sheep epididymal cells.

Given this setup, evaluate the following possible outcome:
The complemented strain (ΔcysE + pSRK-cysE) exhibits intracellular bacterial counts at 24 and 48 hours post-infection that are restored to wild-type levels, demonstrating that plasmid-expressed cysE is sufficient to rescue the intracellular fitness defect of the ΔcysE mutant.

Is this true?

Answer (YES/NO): NO